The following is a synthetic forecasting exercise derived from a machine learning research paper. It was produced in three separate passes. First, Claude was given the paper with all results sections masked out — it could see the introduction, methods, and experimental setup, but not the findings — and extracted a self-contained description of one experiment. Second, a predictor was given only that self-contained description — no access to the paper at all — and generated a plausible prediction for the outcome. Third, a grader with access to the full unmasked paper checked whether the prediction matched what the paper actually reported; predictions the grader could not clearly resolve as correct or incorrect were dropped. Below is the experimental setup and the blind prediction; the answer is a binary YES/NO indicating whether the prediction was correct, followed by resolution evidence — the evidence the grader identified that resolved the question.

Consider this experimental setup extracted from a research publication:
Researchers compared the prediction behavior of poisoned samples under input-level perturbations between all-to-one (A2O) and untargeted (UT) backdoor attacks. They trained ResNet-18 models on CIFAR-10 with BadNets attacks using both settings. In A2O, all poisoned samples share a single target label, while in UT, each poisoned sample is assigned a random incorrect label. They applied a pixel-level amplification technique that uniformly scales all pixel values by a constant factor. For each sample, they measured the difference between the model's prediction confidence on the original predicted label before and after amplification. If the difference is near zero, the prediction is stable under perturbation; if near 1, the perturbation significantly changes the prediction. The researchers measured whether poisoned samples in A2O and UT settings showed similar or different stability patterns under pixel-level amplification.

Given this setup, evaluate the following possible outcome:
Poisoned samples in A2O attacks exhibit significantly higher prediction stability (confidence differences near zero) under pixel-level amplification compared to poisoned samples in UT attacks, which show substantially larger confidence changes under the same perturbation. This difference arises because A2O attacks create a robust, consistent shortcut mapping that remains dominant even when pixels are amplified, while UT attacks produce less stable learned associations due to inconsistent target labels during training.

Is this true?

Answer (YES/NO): YES